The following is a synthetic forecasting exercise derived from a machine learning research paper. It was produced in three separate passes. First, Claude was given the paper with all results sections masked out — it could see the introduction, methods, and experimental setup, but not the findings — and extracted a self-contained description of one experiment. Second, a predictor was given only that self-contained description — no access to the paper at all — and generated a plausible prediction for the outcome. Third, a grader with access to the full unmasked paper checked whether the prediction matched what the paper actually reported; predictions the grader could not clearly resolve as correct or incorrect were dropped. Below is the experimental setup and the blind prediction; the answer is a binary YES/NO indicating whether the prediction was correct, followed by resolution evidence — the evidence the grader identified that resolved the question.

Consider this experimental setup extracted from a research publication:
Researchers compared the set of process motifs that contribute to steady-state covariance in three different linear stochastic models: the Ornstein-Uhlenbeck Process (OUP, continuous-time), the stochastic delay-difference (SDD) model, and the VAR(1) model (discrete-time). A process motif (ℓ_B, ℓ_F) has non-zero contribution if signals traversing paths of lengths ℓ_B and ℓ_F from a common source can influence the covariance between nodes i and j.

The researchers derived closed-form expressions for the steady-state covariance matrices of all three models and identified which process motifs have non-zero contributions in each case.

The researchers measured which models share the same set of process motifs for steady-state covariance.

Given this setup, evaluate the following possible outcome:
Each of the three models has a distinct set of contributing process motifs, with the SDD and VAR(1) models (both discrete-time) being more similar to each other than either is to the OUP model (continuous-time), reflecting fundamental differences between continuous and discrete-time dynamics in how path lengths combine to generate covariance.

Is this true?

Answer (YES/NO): NO